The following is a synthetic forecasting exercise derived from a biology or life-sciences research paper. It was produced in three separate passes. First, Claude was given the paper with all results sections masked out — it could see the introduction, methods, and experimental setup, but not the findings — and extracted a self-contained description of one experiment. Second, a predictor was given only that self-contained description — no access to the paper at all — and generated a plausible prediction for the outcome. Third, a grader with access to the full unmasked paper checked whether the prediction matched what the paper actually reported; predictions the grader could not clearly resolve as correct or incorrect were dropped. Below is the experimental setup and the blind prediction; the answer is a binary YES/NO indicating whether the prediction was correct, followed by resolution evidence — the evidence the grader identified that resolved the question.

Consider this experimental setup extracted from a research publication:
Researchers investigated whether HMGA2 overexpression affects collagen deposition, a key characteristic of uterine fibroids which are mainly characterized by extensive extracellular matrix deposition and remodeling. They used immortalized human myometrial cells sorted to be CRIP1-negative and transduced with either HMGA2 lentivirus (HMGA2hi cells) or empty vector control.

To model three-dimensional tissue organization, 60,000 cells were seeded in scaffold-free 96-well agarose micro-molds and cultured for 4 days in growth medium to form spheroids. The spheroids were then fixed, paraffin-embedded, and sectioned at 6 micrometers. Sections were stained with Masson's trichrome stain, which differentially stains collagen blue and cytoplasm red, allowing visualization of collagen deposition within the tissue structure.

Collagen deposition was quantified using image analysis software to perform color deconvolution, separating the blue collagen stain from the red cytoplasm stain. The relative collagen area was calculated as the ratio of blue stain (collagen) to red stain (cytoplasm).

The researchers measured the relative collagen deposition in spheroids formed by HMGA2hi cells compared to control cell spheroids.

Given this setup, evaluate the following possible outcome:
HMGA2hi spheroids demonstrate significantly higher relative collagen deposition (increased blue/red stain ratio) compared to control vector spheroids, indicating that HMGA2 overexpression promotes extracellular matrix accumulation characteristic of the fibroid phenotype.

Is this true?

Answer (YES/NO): YES